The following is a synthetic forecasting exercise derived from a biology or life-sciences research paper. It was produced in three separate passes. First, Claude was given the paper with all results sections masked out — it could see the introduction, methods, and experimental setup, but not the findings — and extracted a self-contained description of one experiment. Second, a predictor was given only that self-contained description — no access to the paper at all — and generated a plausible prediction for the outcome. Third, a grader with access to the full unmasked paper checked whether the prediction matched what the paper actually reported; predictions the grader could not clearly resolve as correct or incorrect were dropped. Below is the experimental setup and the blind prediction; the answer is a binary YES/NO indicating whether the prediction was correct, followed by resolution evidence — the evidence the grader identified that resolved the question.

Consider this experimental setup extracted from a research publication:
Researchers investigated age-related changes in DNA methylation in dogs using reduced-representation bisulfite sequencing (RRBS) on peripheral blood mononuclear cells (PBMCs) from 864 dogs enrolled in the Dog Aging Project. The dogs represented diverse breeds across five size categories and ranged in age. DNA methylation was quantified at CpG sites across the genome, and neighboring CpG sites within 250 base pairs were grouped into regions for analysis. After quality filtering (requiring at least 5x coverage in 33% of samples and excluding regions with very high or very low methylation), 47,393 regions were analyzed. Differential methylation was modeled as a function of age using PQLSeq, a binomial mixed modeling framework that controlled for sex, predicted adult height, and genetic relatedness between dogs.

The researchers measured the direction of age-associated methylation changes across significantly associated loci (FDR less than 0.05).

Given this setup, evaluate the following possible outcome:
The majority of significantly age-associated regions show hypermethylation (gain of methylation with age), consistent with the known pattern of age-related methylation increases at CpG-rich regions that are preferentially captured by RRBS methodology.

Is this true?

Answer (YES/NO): NO